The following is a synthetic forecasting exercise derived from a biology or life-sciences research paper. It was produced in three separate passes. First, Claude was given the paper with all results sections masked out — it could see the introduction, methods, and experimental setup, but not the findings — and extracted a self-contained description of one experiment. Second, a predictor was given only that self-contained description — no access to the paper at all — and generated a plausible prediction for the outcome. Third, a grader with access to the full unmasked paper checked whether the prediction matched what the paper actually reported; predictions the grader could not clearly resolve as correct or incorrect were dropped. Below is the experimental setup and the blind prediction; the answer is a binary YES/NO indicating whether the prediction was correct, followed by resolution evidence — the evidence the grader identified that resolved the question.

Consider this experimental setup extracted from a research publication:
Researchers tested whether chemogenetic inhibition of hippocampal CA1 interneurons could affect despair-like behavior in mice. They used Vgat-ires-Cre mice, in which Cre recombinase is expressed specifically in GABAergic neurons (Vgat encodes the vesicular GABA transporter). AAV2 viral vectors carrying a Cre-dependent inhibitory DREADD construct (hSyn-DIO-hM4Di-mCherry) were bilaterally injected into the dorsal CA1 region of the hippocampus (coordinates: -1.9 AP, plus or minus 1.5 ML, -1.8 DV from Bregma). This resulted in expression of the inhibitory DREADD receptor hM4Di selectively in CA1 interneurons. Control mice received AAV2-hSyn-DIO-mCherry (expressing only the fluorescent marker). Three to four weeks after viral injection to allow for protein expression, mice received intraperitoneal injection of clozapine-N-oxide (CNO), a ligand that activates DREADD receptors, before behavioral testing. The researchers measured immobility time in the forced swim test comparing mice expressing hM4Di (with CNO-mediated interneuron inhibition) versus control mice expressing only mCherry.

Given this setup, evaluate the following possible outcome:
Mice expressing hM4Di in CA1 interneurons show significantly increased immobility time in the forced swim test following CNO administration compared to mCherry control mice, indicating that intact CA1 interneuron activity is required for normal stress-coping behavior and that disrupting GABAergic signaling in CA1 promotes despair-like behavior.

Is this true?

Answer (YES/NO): NO